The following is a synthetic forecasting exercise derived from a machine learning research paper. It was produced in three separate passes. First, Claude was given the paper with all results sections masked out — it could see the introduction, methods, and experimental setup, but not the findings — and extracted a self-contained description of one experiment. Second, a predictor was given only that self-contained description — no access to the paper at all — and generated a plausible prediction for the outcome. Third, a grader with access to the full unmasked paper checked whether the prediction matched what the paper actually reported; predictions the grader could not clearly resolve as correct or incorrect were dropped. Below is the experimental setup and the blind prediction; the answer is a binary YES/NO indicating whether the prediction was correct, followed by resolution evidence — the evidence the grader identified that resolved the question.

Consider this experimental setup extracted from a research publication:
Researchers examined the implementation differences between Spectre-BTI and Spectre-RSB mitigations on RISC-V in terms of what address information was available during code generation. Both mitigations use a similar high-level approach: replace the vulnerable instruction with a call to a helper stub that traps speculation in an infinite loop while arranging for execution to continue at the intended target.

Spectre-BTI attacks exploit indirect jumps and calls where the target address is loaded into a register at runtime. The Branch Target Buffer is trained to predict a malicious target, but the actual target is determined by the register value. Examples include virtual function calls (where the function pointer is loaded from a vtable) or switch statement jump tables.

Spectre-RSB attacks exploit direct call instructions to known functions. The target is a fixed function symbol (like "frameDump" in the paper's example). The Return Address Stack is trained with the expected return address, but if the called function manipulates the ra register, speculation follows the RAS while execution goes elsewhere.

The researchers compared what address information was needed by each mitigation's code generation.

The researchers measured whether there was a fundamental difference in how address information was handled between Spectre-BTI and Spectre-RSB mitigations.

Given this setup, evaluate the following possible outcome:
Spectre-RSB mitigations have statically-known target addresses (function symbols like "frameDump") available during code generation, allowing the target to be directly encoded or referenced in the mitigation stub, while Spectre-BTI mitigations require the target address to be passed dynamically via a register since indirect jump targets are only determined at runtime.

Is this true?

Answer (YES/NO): YES